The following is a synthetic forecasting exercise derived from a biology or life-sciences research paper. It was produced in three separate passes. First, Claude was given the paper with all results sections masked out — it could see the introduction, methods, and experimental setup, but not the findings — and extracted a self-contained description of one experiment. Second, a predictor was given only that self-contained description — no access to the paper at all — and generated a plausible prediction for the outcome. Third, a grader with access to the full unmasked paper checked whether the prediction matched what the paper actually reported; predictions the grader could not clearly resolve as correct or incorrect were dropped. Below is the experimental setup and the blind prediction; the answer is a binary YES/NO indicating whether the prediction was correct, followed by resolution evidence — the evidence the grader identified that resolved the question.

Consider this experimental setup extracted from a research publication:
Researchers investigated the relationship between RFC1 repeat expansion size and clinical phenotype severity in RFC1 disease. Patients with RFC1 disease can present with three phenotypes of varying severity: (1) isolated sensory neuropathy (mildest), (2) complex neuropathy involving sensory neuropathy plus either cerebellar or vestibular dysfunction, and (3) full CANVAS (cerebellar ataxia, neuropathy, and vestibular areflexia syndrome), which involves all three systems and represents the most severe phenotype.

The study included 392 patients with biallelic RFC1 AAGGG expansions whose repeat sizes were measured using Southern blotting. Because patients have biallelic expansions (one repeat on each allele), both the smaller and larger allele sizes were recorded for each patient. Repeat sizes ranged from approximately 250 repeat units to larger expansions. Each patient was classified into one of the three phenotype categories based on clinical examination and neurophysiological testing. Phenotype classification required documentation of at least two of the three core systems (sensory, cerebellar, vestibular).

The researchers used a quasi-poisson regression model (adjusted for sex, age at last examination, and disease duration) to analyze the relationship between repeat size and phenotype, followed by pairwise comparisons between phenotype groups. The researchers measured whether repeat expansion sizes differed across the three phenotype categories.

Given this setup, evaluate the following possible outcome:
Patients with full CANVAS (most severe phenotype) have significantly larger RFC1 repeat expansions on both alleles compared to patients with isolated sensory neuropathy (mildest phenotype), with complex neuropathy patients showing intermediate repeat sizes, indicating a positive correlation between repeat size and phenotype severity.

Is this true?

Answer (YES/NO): NO